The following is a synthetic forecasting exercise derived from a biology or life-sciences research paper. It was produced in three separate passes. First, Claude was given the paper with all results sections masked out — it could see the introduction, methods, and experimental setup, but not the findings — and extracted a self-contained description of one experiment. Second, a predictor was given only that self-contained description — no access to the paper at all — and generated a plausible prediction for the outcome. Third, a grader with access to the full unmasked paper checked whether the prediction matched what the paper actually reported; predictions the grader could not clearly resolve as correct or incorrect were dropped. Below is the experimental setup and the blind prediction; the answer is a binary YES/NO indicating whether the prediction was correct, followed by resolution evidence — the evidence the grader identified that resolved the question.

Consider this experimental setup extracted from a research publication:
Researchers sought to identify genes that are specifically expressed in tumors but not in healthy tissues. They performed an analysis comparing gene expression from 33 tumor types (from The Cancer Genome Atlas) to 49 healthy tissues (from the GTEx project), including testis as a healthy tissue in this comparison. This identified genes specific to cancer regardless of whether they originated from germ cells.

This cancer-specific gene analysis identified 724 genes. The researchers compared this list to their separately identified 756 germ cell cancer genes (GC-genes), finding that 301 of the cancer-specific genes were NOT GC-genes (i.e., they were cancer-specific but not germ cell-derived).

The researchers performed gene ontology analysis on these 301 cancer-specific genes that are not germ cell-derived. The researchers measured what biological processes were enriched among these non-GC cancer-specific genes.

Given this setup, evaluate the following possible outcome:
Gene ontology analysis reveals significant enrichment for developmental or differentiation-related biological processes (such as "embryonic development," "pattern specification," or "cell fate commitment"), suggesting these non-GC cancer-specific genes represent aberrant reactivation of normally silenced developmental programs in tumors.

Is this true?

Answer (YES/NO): NO